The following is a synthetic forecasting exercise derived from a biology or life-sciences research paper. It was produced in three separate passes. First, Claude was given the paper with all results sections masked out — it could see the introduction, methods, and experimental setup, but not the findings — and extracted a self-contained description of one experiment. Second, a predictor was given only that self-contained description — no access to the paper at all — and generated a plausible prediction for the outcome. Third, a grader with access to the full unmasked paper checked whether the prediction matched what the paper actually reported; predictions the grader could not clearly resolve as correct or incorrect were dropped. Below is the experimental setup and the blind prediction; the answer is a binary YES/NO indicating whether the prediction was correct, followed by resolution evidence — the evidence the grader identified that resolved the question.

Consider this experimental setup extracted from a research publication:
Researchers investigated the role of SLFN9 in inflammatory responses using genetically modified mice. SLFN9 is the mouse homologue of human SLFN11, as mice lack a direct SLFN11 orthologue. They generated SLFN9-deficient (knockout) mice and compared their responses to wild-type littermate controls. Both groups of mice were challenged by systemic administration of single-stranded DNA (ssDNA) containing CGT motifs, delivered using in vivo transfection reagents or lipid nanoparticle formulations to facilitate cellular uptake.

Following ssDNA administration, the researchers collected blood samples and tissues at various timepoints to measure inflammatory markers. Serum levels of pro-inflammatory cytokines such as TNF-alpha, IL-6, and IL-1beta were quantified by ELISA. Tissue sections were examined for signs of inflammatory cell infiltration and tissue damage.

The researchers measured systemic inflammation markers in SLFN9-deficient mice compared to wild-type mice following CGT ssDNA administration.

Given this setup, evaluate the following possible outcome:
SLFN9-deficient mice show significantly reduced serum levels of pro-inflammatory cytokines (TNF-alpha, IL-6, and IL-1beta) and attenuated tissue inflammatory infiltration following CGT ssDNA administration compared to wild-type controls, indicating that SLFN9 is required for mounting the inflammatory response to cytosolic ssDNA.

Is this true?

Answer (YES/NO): YES